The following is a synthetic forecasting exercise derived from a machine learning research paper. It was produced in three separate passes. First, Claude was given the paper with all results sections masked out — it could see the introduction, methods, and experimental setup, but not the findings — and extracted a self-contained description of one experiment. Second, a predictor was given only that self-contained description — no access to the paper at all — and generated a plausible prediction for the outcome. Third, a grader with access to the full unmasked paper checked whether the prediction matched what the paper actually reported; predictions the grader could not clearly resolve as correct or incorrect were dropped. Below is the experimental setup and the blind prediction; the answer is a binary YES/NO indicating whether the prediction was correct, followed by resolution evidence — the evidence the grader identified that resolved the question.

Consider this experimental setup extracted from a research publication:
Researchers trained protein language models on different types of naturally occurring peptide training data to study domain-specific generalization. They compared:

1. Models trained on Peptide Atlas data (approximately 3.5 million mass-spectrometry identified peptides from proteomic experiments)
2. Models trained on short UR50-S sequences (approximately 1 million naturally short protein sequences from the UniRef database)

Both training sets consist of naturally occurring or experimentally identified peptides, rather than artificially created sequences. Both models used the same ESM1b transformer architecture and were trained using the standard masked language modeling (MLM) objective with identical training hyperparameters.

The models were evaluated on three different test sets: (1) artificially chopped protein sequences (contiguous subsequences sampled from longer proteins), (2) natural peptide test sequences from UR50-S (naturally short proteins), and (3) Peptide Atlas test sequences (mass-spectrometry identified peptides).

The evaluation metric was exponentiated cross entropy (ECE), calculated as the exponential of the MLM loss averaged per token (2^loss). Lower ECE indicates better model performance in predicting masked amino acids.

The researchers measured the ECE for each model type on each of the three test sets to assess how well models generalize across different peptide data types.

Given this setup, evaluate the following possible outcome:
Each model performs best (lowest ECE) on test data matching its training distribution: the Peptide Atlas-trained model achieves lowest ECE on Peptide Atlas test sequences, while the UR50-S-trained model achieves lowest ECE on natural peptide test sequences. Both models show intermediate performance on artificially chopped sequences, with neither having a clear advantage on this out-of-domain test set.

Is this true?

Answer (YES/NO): NO